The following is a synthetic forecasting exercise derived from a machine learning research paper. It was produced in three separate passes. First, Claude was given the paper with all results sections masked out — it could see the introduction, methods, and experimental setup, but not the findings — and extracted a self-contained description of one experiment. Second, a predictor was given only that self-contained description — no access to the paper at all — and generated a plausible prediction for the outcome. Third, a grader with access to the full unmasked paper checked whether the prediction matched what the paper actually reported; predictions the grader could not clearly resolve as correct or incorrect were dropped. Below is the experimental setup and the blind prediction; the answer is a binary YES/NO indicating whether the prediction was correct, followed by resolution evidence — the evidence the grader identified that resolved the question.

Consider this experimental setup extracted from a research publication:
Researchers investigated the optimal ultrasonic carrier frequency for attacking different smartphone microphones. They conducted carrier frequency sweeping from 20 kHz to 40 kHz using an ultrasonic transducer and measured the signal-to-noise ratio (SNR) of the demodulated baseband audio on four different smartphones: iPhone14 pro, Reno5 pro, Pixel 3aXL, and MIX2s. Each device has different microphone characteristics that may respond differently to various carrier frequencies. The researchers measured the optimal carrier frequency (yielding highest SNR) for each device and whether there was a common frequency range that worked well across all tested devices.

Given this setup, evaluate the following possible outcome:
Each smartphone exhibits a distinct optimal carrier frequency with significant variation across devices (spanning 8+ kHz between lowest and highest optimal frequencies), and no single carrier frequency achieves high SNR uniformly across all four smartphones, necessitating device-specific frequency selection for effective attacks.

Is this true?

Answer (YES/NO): NO